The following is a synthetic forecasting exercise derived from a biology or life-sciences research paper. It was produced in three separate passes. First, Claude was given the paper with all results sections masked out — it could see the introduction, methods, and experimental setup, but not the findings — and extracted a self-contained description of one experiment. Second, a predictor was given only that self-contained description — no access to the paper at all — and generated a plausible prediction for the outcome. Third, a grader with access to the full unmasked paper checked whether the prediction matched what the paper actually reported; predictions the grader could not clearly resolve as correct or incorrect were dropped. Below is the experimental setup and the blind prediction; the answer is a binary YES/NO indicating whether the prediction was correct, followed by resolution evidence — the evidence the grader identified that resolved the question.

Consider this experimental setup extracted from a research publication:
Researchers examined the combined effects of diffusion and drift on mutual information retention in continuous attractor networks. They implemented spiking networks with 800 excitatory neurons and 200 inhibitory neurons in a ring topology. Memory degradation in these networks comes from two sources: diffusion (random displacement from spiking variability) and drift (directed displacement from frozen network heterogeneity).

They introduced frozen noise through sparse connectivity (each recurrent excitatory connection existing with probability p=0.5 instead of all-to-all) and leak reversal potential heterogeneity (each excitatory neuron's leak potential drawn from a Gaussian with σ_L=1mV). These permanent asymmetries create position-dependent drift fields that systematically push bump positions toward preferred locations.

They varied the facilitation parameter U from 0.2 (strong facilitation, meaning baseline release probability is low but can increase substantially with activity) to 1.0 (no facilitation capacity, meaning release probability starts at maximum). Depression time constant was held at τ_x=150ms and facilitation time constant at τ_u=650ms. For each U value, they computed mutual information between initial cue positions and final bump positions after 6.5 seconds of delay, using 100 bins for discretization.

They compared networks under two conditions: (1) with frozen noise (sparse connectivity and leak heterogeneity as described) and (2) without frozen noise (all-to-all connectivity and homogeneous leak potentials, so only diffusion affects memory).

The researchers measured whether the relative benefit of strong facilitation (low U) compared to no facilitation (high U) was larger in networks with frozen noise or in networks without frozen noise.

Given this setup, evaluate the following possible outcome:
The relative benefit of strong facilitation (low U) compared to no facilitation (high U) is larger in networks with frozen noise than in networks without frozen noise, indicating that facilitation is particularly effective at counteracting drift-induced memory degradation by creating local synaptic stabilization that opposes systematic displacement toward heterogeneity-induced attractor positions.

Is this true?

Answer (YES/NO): YES